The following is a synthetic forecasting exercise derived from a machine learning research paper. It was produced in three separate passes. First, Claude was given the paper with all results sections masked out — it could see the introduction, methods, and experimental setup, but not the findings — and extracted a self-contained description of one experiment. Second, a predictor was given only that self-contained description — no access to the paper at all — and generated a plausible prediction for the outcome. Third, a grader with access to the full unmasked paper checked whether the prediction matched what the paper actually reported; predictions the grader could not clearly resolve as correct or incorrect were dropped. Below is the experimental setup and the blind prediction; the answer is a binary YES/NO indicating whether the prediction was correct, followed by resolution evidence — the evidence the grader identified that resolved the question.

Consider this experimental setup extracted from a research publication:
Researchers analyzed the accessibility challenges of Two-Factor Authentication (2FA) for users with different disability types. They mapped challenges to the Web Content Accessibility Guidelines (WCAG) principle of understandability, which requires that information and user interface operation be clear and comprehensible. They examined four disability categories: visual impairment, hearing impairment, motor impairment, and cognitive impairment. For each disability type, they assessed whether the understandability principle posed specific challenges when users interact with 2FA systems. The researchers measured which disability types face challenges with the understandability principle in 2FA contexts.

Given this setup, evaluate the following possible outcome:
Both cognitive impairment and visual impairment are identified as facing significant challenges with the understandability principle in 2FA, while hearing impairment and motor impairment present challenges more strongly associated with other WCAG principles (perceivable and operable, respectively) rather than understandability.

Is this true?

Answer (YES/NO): NO